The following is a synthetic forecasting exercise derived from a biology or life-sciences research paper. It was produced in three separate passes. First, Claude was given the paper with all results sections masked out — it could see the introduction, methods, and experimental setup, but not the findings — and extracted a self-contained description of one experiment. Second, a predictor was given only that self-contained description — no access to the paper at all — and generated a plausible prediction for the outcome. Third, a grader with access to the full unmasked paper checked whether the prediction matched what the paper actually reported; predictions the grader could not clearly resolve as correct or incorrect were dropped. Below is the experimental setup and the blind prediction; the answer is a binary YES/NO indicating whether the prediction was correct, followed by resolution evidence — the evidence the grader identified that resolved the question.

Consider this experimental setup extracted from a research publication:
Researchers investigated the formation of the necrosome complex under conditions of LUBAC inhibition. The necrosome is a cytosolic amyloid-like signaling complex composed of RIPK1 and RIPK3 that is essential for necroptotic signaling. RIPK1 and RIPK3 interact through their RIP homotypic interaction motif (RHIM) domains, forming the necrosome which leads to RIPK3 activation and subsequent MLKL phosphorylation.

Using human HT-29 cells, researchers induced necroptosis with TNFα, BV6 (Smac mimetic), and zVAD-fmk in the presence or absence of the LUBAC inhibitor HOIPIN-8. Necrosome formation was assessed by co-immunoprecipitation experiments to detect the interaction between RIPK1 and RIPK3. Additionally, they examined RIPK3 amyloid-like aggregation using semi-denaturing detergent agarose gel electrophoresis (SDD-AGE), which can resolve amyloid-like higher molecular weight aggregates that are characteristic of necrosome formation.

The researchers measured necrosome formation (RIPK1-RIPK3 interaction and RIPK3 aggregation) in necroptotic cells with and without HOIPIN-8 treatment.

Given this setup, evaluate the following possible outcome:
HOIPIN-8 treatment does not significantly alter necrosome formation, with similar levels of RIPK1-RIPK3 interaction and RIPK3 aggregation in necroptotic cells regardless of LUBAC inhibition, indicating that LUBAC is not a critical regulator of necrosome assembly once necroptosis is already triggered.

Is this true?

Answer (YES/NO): YES